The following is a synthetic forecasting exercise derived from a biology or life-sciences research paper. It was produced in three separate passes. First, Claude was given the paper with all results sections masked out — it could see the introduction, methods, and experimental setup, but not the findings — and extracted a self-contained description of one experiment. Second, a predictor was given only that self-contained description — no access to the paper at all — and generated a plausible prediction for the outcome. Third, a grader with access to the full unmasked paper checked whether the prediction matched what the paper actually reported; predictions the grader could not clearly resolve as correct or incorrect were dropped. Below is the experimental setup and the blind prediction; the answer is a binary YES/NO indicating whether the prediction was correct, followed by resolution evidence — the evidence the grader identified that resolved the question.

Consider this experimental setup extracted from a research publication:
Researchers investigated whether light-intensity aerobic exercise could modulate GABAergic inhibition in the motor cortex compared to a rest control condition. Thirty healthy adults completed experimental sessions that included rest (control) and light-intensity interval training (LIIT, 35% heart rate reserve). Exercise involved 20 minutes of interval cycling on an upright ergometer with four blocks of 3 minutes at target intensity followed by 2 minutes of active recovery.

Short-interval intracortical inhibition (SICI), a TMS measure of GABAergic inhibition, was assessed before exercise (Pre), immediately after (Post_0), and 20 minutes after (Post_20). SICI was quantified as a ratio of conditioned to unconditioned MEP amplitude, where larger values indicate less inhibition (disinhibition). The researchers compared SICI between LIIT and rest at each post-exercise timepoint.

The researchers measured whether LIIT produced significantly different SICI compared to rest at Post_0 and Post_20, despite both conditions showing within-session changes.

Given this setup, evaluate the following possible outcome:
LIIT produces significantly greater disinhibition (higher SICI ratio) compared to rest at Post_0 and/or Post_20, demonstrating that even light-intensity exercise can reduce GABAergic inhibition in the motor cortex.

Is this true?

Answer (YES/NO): NO